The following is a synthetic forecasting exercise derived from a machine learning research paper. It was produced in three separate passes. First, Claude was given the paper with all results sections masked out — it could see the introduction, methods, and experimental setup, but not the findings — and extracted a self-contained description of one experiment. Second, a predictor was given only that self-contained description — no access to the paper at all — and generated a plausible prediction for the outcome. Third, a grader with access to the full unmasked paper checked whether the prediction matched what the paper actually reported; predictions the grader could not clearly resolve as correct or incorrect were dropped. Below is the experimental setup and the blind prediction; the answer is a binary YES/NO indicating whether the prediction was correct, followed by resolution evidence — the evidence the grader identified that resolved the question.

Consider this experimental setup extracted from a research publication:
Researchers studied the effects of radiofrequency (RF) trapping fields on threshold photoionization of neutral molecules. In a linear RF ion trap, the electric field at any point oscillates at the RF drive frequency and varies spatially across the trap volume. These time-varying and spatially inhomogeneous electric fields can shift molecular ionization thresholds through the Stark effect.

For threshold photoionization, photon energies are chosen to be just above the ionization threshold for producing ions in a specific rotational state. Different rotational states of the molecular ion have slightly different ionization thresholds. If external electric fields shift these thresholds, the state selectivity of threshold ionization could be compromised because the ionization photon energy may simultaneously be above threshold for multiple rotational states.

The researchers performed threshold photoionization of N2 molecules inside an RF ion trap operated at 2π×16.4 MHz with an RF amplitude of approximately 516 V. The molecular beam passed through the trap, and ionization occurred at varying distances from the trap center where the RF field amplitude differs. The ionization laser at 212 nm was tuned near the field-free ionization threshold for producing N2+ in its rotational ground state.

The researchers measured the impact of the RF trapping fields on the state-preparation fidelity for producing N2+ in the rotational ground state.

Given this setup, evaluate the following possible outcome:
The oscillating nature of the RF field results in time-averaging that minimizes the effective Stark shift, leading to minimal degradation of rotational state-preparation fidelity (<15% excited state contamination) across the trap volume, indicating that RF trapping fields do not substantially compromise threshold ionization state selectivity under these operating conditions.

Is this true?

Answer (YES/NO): NO